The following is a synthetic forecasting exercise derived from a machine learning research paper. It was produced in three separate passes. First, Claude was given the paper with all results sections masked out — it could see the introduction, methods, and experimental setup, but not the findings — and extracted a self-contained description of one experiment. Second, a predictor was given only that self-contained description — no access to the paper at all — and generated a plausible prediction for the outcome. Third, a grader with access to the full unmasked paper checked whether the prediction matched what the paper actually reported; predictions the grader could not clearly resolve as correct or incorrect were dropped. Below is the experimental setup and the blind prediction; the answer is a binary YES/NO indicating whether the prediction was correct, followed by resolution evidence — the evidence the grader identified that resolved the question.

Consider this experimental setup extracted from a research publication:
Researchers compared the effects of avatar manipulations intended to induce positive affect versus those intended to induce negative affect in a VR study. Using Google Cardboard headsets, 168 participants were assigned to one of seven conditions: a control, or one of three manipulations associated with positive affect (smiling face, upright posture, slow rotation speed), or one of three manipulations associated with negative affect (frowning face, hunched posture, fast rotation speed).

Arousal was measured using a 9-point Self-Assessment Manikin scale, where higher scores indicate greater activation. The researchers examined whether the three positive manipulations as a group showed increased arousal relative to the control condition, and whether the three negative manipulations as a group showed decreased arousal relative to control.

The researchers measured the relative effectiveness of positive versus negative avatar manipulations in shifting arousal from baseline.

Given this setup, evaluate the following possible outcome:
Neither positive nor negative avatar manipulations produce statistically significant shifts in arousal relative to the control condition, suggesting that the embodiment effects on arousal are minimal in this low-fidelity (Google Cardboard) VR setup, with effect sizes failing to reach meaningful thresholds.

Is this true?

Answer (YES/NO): NO